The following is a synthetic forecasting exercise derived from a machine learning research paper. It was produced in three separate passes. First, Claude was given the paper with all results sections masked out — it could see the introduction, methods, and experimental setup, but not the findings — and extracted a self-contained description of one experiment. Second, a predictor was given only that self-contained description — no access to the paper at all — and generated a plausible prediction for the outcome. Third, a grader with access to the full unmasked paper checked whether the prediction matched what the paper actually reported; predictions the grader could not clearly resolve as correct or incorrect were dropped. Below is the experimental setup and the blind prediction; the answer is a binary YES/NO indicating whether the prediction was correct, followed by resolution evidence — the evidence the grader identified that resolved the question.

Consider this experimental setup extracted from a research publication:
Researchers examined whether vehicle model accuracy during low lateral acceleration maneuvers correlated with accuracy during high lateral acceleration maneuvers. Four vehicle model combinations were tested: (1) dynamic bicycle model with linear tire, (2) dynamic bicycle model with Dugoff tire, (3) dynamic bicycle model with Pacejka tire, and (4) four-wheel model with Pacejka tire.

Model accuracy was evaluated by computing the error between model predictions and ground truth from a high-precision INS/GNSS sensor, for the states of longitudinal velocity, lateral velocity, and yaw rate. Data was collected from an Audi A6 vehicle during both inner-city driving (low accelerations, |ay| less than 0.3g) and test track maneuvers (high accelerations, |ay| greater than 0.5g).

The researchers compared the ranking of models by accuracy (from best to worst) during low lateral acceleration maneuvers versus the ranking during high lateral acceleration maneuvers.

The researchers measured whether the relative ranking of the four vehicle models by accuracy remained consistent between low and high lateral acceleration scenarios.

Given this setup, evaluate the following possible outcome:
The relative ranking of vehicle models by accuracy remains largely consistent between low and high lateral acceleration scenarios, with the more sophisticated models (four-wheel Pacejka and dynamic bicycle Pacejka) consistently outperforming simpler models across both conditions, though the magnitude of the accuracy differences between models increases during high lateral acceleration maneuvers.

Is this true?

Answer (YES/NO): YES